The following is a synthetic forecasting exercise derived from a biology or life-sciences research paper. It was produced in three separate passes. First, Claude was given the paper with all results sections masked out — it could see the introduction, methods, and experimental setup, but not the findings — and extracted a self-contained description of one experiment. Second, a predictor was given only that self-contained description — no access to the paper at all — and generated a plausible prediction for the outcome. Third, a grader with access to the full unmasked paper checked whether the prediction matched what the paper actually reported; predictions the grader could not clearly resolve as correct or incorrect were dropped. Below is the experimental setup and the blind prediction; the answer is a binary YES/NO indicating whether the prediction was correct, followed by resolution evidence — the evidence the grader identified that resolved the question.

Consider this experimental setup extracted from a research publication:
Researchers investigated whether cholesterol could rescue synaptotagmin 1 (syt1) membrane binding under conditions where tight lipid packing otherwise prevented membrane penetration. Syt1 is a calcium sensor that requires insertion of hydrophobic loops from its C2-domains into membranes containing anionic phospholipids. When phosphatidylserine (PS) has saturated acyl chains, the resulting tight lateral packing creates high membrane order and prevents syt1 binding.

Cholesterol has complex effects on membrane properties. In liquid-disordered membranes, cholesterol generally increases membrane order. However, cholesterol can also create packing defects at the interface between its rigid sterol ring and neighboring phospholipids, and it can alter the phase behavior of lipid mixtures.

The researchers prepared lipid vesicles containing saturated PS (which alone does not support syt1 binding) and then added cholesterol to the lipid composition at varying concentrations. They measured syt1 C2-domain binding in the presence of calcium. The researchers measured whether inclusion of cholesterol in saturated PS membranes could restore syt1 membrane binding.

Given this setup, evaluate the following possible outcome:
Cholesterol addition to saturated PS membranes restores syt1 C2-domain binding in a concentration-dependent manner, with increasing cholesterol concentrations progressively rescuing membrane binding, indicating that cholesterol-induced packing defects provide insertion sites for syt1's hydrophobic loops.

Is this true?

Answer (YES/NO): YES